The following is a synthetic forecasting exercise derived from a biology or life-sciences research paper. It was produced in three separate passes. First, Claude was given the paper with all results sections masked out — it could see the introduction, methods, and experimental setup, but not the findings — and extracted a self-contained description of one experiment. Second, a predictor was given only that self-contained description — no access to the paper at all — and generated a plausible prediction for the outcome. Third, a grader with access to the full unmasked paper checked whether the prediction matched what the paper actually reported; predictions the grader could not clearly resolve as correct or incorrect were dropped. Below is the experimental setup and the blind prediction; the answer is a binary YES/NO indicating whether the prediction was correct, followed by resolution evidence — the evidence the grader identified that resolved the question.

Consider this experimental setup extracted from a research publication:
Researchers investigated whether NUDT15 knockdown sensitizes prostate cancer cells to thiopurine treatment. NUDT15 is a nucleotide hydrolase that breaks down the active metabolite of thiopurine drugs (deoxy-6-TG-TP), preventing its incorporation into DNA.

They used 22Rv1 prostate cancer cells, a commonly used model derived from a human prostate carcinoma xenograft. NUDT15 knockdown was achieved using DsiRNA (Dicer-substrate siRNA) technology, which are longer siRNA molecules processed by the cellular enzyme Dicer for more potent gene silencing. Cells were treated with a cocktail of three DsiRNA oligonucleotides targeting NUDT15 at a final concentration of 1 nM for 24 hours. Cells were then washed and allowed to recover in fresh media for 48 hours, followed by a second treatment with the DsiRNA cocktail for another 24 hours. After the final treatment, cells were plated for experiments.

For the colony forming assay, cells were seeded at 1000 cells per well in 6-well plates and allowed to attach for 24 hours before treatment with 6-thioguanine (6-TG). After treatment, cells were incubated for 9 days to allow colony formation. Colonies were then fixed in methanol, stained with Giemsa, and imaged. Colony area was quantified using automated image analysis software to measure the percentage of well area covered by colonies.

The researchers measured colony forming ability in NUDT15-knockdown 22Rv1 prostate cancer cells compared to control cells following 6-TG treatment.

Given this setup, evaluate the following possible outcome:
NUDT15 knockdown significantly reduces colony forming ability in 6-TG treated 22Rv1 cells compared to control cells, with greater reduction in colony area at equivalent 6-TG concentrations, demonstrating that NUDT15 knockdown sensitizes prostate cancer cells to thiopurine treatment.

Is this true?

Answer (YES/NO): YES